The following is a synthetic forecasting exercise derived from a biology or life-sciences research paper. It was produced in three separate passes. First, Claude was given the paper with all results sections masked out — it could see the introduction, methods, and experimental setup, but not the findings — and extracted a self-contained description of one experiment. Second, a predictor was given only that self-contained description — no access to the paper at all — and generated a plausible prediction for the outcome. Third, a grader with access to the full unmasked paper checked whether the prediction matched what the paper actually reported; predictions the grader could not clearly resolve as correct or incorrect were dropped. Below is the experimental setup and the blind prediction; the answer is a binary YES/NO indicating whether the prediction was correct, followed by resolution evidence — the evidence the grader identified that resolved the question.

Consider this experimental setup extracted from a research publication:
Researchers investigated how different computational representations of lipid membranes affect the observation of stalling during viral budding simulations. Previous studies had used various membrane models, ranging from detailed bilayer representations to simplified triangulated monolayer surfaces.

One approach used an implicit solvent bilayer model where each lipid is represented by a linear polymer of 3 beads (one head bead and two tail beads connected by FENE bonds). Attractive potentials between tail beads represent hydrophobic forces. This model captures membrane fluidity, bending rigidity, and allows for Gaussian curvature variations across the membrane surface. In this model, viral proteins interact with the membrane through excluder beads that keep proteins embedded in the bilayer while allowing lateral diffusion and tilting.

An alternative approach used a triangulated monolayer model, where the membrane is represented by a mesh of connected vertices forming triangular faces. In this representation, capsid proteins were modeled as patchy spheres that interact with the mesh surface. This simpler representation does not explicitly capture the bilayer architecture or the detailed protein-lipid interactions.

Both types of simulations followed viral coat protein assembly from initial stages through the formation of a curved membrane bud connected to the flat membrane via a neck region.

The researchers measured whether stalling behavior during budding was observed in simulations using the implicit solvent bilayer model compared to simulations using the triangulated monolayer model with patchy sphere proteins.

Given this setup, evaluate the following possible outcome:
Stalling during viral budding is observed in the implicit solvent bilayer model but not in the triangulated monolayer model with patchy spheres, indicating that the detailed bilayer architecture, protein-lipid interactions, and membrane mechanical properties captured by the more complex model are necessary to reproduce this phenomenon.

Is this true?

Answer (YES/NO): YES